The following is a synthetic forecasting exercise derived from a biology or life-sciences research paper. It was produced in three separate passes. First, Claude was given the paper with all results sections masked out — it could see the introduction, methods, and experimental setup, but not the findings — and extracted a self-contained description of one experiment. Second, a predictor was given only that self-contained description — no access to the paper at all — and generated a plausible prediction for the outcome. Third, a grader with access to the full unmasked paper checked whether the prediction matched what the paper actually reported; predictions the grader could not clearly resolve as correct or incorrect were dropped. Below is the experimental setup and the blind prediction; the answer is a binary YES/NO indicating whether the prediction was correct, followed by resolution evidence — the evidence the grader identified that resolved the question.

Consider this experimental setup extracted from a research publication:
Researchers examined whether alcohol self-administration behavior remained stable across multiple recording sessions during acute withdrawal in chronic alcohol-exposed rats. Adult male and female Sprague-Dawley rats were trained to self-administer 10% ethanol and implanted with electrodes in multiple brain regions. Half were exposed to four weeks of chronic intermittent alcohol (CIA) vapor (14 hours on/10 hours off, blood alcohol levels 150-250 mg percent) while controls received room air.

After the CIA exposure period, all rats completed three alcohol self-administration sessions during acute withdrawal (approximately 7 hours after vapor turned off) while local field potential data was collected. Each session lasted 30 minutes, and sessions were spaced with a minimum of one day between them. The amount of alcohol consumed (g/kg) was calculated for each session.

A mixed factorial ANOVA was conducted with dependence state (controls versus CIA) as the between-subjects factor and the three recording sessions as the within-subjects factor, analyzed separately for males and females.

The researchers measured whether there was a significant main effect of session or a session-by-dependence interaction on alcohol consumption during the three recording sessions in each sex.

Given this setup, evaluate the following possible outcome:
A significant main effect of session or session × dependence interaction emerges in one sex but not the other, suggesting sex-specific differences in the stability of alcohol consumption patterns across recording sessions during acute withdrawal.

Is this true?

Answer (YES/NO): NO